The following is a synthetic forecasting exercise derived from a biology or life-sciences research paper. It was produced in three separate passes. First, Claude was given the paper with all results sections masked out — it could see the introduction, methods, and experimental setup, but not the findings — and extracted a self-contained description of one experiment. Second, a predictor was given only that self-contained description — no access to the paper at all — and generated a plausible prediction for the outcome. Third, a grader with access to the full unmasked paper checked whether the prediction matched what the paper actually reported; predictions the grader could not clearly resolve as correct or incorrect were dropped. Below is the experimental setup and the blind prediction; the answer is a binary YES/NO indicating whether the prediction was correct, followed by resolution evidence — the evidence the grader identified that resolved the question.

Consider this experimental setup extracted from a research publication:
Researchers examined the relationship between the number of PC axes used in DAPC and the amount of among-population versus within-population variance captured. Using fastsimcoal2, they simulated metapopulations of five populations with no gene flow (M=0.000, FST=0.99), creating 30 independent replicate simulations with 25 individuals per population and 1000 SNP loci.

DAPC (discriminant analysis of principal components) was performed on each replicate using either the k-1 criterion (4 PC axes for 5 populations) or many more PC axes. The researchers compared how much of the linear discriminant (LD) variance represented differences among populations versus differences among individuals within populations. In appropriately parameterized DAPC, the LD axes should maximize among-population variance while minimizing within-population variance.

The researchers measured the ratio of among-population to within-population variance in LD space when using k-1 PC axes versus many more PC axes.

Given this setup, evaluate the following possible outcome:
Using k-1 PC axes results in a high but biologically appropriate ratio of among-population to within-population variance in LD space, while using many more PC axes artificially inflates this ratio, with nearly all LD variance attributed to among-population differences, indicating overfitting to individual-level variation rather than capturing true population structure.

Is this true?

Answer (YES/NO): NO